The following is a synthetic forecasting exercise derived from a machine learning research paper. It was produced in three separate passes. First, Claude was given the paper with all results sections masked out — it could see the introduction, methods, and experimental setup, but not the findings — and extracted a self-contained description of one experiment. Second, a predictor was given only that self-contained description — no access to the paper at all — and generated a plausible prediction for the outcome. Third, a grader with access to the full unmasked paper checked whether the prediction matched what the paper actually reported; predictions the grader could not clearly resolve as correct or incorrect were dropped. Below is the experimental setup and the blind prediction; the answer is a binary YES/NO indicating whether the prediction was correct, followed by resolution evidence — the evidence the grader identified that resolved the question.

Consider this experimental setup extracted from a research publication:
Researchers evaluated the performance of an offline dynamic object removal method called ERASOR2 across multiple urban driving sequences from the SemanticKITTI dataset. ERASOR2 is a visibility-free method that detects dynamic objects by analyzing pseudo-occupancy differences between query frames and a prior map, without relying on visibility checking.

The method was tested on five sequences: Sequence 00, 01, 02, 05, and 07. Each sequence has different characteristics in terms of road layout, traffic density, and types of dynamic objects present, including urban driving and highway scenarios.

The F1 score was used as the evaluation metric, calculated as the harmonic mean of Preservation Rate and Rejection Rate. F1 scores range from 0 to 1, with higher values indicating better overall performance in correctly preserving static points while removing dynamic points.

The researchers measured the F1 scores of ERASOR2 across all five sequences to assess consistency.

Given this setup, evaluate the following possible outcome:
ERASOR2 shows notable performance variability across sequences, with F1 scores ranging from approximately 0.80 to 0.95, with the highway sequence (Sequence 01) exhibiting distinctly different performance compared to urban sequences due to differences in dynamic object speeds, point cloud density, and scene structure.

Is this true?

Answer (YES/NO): NO